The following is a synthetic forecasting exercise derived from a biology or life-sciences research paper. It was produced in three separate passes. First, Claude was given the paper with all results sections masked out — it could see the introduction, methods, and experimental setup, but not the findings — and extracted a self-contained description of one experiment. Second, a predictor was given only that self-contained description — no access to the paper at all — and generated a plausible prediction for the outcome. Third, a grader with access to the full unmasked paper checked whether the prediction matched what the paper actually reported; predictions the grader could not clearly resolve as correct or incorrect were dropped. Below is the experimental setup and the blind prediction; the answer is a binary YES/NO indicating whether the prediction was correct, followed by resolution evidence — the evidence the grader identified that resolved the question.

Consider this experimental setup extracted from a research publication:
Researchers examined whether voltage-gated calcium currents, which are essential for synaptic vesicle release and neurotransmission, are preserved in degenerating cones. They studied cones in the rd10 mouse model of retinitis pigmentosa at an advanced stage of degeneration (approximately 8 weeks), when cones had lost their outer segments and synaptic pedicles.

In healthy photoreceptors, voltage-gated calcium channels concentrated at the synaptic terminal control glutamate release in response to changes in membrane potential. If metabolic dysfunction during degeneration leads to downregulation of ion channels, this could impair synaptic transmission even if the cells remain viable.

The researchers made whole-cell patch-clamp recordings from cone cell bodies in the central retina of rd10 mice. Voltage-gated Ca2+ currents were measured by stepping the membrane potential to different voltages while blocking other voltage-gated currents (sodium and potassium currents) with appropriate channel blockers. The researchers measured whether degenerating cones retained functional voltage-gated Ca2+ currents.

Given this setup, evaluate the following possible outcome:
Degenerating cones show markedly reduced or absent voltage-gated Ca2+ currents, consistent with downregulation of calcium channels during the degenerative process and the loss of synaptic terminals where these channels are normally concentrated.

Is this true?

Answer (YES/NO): NO